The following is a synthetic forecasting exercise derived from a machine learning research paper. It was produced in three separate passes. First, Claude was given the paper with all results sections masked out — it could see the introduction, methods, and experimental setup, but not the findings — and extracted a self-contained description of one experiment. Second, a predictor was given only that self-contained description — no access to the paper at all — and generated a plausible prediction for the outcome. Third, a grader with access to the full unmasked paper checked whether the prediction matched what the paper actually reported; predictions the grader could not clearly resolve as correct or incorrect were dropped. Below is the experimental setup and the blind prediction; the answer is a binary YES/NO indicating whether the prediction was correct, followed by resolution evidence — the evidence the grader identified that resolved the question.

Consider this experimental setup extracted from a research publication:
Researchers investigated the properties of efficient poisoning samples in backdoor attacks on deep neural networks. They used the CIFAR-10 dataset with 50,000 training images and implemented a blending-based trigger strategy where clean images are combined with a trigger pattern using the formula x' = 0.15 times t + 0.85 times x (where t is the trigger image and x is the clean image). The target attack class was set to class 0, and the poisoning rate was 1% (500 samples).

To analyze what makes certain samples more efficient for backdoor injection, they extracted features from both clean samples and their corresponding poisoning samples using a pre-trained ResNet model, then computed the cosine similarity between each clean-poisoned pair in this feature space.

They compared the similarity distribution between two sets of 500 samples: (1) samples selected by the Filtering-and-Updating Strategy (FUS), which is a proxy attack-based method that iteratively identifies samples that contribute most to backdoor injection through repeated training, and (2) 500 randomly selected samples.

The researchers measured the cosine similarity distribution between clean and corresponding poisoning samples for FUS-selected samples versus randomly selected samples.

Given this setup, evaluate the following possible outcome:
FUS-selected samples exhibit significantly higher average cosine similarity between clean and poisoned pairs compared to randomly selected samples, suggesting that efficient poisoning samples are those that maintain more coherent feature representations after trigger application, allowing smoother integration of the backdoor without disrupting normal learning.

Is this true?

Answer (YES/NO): YES